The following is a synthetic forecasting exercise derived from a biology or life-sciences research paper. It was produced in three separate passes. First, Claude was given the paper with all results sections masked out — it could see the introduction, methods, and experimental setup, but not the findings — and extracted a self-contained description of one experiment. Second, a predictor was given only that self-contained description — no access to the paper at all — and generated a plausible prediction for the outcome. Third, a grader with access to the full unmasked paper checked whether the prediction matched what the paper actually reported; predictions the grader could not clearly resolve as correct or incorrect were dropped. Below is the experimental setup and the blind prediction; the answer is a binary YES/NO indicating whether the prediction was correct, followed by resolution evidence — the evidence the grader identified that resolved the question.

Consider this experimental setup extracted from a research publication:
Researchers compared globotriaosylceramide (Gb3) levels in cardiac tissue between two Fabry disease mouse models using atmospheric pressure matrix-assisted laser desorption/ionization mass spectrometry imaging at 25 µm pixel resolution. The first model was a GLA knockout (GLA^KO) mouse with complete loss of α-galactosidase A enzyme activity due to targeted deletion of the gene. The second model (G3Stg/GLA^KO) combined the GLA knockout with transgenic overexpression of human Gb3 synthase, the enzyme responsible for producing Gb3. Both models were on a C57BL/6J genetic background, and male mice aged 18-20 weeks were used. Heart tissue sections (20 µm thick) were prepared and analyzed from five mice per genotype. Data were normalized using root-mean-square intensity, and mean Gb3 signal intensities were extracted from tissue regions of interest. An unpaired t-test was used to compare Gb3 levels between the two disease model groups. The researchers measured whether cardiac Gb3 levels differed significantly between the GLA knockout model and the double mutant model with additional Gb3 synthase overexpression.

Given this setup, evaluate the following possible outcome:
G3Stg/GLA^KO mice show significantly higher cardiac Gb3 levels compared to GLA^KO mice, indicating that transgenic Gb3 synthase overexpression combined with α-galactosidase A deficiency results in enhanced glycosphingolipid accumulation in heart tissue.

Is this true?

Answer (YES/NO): YES